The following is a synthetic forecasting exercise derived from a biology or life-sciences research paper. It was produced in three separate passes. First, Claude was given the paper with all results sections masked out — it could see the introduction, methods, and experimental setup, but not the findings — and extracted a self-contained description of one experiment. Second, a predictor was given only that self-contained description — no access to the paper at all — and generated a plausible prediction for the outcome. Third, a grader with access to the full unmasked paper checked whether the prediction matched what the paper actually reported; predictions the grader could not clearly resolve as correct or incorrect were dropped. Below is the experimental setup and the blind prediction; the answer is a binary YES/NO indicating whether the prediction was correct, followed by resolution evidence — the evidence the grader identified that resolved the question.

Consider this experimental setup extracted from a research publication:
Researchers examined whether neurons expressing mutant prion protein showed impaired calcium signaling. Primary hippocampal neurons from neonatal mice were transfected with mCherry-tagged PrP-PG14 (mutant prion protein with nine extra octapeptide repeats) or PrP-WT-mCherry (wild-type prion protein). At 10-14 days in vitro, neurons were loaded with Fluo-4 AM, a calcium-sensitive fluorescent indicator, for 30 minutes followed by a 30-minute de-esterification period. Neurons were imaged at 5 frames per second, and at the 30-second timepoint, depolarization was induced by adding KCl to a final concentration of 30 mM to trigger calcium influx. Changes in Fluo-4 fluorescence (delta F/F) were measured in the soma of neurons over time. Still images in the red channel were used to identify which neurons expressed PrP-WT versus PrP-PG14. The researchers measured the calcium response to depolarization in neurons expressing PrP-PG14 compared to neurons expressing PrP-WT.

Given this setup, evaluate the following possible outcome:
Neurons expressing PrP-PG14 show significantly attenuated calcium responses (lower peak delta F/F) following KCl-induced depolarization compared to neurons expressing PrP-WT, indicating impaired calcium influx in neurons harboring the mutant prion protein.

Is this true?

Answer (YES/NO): YES